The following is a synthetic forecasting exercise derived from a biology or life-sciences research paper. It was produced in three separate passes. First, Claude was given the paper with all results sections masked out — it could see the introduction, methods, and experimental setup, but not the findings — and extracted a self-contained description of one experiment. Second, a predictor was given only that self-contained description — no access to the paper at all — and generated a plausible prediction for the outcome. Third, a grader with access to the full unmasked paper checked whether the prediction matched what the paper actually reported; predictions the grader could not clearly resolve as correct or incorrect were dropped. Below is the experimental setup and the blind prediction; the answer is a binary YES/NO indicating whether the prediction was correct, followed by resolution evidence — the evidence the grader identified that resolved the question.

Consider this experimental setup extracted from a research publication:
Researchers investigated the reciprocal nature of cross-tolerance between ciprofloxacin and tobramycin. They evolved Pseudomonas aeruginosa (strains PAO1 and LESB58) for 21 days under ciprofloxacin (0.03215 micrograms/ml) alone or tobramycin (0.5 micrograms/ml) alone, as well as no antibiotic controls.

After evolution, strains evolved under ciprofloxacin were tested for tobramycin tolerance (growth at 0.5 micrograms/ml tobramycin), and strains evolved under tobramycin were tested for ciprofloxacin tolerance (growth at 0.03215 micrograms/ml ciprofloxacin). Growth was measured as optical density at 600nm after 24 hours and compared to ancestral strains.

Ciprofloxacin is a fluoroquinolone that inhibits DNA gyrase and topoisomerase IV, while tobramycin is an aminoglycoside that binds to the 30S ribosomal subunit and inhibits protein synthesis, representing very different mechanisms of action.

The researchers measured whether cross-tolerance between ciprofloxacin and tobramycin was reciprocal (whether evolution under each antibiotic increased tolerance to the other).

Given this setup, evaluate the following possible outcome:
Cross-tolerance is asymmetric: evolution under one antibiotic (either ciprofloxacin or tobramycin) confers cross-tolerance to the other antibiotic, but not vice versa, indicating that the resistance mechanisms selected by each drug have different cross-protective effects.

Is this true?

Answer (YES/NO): NO